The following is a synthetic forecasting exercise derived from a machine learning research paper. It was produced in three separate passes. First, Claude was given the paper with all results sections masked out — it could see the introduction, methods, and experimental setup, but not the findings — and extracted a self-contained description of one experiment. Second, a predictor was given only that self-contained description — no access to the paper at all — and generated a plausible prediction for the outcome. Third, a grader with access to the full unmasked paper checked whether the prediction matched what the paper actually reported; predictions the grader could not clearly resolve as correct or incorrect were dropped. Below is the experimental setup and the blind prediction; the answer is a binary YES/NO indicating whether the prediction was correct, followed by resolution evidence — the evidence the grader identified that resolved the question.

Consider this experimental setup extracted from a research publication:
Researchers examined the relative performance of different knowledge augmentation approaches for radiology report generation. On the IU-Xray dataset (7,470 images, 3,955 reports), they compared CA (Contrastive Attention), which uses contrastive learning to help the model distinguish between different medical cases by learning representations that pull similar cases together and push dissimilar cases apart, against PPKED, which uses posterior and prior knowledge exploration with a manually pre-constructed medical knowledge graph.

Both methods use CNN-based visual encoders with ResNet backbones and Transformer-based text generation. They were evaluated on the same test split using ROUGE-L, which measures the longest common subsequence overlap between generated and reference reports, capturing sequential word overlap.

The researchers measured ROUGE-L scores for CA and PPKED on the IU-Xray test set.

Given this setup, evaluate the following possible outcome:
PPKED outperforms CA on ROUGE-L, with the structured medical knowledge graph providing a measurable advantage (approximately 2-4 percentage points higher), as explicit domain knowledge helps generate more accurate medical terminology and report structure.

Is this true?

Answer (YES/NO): NO